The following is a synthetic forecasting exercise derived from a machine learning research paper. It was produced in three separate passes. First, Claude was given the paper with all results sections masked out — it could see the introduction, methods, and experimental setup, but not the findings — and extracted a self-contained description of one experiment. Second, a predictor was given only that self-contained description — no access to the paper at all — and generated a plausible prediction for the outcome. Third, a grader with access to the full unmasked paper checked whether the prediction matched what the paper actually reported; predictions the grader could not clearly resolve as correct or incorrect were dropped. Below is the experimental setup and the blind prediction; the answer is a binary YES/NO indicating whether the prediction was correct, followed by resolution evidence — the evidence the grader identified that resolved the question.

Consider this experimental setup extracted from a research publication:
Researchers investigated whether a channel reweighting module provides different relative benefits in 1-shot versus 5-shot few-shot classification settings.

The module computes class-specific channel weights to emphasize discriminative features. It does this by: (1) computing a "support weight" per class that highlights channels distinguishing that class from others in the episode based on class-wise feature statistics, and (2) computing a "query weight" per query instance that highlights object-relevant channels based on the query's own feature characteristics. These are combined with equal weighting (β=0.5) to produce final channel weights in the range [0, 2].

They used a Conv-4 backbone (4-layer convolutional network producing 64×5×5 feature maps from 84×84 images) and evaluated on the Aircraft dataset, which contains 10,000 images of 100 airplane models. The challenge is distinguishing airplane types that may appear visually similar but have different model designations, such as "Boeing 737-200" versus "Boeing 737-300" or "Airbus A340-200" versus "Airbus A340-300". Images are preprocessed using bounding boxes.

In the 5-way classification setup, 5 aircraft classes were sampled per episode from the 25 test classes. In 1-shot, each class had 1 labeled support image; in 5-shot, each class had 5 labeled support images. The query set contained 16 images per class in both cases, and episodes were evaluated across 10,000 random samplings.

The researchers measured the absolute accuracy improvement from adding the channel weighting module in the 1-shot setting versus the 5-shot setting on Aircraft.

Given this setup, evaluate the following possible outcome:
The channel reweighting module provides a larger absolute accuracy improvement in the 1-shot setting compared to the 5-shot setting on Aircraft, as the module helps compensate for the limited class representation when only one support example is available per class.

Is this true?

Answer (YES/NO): YES